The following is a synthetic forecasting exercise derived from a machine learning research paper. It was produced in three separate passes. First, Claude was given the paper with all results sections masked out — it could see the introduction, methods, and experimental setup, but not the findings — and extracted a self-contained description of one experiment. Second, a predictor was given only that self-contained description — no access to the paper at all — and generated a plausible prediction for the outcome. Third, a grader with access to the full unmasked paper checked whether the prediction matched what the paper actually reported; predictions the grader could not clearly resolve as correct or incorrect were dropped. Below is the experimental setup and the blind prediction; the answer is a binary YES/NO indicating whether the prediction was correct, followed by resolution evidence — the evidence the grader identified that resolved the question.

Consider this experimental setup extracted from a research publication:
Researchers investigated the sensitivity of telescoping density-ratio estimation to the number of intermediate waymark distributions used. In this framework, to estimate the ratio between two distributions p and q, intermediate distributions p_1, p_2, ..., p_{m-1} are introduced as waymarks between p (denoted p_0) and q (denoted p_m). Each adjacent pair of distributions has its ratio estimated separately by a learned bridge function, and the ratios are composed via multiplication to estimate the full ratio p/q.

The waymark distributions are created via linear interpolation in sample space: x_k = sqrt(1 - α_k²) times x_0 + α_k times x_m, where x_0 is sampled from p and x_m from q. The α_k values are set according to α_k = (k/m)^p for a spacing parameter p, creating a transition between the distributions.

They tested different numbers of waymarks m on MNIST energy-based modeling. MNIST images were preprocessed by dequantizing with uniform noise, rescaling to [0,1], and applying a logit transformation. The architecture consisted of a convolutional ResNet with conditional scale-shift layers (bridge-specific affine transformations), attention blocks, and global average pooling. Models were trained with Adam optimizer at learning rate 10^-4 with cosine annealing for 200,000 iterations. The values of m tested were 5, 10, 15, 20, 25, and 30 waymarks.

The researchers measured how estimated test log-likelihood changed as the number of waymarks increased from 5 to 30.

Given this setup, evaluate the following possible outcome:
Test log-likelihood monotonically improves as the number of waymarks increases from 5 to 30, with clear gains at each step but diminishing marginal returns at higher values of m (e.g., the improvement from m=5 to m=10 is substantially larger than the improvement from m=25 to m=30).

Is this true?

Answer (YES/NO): NO